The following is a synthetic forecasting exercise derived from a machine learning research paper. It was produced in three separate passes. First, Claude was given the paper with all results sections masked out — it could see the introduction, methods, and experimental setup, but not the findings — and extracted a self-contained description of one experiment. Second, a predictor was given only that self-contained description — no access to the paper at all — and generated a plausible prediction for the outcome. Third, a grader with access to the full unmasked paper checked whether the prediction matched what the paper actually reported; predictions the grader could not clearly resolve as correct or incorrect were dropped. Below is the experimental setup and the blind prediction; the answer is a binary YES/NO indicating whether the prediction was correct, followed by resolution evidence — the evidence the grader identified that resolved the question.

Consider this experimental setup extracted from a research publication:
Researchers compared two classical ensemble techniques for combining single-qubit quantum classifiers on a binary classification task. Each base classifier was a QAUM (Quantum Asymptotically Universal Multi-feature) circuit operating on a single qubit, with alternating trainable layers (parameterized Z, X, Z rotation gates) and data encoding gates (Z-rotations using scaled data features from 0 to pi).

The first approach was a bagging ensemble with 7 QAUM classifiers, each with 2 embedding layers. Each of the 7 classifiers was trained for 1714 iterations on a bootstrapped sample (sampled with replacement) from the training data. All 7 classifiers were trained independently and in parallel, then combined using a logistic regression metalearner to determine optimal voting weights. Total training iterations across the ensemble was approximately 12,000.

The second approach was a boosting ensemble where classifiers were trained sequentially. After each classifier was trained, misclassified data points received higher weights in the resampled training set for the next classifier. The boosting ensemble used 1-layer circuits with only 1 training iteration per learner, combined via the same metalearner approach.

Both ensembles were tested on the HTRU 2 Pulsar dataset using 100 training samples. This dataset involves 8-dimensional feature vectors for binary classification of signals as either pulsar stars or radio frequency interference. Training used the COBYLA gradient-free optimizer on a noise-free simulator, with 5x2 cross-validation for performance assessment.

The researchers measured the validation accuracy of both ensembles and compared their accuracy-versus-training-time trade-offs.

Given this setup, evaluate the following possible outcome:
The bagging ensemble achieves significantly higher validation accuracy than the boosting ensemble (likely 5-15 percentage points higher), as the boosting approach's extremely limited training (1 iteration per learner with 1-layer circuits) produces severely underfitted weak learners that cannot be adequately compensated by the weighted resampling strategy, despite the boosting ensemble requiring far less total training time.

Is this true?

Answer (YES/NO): YES